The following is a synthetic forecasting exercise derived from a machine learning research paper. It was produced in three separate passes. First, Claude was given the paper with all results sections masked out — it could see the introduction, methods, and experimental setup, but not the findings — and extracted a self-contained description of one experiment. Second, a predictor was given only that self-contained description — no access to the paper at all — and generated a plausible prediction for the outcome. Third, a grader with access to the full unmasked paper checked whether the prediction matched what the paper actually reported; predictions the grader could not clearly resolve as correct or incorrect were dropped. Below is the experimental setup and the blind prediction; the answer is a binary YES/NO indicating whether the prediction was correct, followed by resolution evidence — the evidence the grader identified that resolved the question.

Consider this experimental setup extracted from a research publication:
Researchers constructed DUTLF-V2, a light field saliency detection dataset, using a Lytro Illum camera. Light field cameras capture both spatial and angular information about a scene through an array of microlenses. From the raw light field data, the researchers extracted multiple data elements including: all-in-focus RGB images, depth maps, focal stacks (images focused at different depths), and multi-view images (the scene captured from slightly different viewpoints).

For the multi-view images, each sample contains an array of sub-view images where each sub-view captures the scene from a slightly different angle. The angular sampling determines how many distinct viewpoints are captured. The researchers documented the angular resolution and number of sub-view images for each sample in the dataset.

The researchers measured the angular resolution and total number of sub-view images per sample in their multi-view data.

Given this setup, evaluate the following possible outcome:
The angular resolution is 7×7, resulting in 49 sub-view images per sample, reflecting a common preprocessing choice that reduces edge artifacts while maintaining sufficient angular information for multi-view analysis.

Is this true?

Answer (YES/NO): NO